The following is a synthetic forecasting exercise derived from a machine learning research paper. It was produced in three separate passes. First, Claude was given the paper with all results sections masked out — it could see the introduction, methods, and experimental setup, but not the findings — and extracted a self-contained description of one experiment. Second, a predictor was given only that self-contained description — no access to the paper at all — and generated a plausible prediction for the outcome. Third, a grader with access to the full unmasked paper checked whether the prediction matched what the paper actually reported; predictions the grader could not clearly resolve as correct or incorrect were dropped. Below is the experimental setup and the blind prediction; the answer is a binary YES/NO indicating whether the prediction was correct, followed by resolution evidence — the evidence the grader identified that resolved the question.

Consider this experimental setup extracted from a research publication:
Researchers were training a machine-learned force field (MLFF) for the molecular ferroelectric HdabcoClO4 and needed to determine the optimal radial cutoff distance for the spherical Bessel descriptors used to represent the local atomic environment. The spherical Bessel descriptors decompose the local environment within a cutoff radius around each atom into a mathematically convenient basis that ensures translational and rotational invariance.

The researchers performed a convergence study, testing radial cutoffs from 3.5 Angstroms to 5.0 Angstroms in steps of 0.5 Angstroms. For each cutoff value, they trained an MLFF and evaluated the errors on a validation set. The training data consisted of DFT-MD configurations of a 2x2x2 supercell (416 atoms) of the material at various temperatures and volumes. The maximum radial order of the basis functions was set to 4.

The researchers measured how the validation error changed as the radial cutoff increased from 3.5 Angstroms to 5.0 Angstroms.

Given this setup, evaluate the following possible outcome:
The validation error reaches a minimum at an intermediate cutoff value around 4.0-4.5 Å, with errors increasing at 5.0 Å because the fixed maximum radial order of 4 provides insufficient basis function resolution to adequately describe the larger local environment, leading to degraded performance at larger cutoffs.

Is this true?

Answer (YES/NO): NO